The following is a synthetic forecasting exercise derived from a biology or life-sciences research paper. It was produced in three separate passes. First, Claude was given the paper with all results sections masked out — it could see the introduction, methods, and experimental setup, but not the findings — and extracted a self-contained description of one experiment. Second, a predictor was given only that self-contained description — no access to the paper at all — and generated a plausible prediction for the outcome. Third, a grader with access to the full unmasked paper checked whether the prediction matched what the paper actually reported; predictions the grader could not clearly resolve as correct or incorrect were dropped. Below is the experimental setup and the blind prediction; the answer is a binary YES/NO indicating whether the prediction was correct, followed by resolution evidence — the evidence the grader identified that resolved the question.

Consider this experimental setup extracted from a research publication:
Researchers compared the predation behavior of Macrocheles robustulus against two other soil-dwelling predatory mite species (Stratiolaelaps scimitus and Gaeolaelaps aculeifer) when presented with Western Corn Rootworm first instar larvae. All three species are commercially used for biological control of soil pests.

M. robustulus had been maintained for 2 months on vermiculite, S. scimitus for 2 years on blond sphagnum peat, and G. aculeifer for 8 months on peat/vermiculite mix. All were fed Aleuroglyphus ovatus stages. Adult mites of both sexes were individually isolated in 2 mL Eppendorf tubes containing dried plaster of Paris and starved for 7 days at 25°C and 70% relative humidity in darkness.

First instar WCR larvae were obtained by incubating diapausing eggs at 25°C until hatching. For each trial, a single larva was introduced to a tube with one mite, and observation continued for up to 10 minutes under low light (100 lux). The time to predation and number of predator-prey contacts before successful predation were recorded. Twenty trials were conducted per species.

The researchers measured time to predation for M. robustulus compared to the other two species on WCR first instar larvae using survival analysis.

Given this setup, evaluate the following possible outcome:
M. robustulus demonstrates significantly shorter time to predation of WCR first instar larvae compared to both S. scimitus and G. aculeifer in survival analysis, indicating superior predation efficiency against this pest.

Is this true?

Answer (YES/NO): NO